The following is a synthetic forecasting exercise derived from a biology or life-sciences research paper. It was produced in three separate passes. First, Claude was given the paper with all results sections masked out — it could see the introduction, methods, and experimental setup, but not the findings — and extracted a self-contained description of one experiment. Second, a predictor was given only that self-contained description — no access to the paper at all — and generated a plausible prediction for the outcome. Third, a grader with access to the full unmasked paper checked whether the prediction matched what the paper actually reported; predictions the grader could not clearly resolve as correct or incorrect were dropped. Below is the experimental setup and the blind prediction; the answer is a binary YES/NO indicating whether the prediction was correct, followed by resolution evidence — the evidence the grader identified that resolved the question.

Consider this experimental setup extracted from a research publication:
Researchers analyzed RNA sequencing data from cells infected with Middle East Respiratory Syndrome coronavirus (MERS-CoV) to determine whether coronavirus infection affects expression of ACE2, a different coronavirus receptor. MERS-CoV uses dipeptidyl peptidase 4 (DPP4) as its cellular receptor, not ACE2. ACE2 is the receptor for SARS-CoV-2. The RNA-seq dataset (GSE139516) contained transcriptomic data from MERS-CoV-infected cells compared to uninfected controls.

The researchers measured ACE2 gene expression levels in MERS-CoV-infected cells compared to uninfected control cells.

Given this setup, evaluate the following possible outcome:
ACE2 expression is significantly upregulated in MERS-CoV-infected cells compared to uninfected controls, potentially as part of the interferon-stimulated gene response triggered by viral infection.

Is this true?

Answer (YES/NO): YES